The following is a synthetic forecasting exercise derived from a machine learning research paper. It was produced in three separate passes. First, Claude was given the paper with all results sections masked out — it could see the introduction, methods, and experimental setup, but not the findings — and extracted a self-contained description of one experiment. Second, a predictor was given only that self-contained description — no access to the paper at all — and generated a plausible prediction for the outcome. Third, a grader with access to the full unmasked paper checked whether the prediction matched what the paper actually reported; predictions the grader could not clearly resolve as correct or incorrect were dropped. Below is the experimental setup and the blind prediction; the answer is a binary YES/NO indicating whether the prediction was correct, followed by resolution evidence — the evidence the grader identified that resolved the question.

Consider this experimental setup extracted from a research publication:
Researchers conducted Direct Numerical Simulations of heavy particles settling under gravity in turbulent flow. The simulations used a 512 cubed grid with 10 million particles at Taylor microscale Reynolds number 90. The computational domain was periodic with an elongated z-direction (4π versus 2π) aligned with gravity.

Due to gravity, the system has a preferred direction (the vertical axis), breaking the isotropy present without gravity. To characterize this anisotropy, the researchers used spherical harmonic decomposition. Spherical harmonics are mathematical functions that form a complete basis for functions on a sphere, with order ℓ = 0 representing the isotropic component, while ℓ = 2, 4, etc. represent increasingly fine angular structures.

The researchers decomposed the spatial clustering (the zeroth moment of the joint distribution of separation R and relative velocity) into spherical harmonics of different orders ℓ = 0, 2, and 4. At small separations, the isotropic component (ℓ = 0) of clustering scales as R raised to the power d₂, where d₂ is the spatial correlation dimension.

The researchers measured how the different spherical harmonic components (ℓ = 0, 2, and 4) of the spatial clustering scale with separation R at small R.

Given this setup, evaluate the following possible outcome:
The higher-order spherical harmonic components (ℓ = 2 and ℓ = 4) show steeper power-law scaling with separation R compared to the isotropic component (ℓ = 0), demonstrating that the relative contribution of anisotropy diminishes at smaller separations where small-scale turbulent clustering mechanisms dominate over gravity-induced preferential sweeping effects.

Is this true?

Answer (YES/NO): NO